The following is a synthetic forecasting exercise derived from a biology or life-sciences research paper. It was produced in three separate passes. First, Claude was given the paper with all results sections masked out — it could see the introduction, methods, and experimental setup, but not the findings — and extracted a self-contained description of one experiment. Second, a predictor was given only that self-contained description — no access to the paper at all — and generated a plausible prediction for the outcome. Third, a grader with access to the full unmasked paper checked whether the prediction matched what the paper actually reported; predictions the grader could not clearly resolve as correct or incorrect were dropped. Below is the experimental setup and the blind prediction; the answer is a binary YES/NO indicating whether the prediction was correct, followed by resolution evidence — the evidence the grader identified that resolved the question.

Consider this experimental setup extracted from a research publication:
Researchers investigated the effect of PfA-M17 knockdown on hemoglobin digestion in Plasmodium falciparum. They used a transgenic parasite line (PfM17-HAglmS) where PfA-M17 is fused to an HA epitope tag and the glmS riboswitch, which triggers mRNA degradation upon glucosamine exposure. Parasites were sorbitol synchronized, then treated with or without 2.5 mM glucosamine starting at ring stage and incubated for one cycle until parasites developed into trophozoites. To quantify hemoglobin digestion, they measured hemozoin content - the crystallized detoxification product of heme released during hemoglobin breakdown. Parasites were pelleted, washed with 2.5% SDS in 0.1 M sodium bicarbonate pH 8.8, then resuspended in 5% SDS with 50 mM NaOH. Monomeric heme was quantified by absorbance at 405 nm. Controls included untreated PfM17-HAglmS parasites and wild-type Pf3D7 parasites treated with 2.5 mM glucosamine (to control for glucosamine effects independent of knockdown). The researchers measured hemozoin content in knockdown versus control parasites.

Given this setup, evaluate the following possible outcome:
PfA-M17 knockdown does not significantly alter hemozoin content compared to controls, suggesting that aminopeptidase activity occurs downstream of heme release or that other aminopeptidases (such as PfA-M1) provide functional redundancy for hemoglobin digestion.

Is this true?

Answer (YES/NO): YES